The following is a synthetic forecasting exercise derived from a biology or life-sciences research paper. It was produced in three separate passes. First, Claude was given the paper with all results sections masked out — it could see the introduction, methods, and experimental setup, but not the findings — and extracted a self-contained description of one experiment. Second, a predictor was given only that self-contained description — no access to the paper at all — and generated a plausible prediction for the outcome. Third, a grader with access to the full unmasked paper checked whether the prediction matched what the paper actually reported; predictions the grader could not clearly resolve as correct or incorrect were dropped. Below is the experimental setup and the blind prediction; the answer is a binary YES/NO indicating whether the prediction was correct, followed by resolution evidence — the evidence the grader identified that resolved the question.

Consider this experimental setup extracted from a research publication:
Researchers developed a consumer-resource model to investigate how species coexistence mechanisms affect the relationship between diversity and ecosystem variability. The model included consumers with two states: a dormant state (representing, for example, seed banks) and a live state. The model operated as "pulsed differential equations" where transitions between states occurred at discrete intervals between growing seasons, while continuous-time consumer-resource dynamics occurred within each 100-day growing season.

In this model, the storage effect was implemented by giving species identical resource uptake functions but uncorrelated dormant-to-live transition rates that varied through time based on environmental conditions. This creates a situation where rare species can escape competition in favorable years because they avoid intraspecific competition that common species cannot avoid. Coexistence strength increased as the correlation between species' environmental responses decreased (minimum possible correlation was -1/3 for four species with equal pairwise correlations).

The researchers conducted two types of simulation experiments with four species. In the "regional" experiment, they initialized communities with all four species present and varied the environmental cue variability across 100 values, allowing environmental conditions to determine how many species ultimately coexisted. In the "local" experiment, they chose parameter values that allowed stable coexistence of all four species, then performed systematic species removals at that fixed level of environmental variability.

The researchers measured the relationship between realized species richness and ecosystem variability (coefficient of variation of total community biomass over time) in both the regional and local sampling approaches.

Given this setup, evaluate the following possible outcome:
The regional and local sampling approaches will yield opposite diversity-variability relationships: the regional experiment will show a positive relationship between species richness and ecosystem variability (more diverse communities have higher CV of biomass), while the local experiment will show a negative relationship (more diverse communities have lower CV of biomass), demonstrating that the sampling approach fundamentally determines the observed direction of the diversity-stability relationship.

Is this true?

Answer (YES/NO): YES